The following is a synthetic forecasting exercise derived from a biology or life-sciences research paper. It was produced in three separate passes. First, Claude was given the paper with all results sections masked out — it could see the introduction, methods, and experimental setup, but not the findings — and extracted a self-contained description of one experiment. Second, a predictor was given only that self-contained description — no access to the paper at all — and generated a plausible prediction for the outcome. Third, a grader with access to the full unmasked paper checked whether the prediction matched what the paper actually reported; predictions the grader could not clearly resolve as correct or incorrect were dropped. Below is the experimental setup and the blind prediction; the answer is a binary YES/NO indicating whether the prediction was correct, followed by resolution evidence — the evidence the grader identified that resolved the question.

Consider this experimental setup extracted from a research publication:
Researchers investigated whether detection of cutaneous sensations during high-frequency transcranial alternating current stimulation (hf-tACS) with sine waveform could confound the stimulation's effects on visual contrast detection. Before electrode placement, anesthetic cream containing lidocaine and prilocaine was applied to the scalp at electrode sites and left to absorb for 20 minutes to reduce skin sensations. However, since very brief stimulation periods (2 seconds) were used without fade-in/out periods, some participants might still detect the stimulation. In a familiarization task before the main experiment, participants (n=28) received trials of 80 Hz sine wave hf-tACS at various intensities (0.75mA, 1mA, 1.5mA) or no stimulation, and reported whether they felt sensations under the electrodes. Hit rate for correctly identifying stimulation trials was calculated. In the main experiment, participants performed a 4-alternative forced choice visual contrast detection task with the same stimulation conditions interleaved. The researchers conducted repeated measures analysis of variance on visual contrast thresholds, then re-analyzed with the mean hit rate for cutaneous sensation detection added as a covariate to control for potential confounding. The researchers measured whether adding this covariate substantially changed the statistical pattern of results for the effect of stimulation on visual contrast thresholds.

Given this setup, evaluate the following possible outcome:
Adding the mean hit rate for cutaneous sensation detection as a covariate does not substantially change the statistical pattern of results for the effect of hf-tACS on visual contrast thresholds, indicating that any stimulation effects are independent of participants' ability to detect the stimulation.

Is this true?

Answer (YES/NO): YES